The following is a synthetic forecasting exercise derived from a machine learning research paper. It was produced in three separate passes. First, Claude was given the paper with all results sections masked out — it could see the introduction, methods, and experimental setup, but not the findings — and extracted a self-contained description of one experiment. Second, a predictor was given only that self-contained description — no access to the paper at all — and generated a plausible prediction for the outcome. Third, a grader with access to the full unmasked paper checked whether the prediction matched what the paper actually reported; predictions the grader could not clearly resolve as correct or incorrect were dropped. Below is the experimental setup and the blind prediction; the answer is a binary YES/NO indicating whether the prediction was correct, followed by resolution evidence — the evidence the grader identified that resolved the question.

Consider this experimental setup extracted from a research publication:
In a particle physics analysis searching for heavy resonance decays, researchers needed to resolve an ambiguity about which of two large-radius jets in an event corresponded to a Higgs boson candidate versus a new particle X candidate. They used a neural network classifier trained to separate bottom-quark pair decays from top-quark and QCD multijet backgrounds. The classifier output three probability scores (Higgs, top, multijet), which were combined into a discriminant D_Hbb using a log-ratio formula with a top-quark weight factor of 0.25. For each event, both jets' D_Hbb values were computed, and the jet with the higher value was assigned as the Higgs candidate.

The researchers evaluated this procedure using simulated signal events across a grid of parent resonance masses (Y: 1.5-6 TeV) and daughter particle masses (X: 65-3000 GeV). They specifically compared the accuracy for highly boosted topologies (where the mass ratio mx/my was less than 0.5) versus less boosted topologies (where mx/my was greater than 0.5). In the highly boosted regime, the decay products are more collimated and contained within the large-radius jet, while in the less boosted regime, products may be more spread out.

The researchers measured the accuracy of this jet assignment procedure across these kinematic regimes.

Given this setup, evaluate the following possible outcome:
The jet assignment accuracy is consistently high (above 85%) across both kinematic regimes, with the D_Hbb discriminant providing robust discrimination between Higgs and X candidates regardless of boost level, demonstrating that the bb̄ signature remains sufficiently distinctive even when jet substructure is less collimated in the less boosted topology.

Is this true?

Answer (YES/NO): NO